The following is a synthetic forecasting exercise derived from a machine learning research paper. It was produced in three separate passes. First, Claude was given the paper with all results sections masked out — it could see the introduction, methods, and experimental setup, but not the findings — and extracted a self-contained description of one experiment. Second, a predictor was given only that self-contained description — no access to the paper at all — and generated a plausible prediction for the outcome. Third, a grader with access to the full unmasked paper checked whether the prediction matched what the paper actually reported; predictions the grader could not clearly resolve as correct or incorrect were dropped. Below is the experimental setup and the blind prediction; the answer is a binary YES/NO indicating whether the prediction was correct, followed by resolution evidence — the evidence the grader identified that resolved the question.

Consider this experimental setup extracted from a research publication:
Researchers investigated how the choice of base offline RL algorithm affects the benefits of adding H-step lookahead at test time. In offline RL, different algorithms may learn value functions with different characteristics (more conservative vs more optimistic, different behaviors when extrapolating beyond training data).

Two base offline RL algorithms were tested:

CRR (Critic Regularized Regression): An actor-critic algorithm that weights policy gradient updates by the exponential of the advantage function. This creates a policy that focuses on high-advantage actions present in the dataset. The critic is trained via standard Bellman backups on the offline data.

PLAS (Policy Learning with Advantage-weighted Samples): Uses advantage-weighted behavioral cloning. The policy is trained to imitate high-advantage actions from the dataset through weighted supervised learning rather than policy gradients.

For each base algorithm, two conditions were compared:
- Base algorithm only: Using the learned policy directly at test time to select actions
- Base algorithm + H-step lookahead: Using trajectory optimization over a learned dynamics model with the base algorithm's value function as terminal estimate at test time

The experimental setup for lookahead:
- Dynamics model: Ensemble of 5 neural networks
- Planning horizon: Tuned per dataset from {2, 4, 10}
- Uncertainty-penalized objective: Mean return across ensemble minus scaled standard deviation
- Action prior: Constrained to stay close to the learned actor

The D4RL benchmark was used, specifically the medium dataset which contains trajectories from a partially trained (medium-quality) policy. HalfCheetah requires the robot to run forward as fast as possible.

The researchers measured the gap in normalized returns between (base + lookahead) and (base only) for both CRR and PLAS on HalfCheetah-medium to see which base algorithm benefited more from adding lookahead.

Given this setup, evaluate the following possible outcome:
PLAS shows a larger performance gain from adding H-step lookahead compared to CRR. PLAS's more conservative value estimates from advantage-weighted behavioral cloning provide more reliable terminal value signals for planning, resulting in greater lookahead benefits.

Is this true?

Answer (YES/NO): NO